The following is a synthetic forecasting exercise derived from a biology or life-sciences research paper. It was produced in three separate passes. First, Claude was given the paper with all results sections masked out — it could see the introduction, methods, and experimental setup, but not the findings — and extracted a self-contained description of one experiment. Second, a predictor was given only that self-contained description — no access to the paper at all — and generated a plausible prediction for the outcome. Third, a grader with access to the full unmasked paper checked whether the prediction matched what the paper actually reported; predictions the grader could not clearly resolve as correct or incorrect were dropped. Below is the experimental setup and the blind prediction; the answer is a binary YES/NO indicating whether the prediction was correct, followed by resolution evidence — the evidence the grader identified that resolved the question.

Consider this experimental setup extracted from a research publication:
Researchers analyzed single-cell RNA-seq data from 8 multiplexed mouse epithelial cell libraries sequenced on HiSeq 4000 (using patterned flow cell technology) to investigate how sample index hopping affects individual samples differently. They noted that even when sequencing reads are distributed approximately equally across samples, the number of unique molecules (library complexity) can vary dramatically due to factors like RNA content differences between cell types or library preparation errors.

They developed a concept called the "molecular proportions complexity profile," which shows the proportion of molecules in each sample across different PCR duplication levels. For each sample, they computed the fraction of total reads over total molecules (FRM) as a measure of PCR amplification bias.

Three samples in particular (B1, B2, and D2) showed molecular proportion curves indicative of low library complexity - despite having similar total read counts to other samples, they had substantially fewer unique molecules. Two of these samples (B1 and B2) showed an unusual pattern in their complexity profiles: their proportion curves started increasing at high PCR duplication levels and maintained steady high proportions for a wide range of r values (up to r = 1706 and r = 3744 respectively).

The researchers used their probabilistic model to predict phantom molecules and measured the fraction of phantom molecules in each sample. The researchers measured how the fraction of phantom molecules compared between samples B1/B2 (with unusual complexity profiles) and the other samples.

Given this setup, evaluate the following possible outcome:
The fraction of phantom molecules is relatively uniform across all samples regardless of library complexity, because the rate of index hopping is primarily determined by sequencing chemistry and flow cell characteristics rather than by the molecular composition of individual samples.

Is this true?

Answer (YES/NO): NO